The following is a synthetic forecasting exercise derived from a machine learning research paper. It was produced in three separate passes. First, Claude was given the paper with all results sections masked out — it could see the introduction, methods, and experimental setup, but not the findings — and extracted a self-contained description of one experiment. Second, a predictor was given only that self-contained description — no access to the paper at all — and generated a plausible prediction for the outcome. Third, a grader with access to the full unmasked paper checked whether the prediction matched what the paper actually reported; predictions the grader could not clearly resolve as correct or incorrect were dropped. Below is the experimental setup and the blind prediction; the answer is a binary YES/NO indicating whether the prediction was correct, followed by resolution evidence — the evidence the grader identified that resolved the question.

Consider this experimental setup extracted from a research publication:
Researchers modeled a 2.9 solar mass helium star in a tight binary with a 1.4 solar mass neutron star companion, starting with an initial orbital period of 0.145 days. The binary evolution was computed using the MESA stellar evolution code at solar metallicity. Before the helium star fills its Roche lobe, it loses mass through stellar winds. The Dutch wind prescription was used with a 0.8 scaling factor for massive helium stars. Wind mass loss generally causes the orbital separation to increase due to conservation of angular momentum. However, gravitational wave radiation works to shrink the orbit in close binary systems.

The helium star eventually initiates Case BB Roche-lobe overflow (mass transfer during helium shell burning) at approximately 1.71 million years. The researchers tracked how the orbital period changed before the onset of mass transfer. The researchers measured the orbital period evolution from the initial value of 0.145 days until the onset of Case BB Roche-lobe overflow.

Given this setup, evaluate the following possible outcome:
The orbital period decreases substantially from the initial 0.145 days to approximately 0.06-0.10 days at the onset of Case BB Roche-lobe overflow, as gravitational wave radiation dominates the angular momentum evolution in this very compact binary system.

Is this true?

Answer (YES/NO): NO